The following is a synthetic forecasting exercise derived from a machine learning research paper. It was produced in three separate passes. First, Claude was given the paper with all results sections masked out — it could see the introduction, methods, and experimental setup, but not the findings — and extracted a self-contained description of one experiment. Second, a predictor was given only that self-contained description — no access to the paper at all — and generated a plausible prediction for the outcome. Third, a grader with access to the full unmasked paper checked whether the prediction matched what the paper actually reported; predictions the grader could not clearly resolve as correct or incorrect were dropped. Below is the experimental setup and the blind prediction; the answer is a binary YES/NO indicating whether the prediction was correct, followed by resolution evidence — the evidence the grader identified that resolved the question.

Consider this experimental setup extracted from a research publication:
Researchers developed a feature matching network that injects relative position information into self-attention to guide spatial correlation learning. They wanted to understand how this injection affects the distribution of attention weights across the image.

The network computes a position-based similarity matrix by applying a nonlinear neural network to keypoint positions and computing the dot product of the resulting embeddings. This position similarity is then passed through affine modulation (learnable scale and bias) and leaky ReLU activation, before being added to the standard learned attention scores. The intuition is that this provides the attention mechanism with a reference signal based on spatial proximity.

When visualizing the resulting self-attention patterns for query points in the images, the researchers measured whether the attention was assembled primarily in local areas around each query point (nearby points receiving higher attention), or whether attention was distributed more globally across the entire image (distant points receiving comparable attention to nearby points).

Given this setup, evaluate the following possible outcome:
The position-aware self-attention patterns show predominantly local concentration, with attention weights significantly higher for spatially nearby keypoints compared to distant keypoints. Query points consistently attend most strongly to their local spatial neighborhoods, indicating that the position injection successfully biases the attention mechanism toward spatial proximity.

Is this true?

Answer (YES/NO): YES